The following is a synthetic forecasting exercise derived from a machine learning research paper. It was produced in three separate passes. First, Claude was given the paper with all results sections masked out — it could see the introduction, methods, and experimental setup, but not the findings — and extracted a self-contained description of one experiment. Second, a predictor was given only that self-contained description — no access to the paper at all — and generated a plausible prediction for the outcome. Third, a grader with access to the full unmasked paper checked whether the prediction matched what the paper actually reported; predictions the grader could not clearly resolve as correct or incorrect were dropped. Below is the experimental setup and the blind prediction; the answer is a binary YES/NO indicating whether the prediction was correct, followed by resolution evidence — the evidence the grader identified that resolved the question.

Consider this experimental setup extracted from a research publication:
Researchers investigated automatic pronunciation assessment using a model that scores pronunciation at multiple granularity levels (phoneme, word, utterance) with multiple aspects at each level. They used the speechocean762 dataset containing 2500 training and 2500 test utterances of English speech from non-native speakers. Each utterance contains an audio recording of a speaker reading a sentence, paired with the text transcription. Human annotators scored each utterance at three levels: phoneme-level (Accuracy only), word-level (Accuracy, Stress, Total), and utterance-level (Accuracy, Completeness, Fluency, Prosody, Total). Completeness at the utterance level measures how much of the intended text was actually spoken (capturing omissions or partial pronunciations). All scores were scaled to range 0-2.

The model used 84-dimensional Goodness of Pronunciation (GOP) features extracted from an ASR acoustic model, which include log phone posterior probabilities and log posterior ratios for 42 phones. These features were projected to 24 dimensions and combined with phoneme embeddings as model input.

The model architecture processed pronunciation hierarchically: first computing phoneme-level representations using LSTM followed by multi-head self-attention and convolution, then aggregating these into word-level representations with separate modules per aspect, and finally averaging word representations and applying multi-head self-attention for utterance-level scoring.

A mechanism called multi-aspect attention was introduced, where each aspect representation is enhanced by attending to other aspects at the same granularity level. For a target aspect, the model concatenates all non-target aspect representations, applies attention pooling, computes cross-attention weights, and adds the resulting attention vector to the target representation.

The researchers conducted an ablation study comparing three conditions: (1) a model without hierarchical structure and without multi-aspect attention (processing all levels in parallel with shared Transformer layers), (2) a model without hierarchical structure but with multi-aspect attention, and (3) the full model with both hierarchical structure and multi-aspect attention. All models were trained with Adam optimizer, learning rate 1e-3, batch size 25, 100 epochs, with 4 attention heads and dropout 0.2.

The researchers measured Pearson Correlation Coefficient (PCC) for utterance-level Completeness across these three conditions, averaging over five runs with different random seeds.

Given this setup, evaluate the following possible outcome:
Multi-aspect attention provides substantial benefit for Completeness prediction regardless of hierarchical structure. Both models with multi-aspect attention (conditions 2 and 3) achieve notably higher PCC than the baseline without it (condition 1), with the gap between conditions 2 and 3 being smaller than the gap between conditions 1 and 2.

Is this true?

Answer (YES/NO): YES